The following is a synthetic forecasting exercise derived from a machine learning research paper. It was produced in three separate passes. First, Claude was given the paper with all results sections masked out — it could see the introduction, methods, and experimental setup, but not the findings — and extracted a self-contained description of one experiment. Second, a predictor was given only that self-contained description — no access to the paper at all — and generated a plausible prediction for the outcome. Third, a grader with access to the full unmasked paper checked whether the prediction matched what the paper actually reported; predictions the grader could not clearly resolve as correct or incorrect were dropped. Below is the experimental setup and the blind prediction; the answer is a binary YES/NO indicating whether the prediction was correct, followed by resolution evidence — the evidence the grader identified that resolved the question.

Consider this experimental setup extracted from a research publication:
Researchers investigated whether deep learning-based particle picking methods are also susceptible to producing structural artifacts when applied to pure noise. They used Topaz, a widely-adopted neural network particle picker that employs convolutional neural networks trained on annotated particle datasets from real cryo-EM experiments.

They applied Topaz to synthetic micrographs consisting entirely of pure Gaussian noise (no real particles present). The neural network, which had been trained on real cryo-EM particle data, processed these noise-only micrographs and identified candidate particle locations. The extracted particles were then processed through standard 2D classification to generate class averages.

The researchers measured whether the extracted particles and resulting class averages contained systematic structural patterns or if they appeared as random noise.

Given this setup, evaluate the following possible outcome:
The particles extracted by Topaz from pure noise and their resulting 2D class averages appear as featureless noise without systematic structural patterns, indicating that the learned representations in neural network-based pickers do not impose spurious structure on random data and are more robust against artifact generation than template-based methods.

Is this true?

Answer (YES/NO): NO